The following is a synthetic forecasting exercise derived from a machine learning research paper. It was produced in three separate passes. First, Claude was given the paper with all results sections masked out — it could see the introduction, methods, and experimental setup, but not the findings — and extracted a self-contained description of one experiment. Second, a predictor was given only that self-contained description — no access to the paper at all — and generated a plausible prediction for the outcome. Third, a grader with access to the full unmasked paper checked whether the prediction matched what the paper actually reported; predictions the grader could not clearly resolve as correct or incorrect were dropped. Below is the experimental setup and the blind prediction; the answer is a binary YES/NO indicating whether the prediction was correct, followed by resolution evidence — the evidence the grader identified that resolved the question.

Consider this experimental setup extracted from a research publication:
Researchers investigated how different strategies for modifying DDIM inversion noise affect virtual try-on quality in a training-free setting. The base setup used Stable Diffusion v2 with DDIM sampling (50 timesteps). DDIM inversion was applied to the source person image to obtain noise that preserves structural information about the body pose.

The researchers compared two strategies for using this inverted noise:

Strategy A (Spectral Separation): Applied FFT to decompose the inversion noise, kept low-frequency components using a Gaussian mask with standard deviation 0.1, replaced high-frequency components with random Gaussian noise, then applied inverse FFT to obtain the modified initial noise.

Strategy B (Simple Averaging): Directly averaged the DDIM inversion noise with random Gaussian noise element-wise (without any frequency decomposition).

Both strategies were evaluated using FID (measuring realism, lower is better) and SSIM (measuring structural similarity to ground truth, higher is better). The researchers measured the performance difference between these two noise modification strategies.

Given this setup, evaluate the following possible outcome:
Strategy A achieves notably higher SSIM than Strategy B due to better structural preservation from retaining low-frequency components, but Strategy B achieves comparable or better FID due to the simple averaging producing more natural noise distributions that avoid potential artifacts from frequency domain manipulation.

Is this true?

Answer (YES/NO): NO